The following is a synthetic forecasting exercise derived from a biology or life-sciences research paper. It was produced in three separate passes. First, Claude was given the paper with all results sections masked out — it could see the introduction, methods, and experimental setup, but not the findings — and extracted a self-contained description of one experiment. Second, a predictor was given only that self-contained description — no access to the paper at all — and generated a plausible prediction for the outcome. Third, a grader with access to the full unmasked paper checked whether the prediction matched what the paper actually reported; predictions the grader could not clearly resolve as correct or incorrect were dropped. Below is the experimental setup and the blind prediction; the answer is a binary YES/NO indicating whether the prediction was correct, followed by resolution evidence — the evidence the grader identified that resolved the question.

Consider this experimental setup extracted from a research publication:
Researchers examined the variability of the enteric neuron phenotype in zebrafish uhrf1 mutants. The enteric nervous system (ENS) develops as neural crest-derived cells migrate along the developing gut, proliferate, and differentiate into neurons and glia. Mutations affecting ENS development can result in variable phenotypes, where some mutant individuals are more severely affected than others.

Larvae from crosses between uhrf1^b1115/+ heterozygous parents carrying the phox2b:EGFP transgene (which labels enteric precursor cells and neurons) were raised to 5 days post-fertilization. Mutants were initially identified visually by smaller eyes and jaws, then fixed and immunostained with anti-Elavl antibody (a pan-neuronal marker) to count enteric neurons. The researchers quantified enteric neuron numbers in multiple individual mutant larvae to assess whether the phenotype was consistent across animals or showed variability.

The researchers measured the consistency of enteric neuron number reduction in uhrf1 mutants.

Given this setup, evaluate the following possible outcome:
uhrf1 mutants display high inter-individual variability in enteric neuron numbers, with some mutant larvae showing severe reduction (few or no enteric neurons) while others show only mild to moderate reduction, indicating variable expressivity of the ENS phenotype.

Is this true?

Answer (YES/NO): YES